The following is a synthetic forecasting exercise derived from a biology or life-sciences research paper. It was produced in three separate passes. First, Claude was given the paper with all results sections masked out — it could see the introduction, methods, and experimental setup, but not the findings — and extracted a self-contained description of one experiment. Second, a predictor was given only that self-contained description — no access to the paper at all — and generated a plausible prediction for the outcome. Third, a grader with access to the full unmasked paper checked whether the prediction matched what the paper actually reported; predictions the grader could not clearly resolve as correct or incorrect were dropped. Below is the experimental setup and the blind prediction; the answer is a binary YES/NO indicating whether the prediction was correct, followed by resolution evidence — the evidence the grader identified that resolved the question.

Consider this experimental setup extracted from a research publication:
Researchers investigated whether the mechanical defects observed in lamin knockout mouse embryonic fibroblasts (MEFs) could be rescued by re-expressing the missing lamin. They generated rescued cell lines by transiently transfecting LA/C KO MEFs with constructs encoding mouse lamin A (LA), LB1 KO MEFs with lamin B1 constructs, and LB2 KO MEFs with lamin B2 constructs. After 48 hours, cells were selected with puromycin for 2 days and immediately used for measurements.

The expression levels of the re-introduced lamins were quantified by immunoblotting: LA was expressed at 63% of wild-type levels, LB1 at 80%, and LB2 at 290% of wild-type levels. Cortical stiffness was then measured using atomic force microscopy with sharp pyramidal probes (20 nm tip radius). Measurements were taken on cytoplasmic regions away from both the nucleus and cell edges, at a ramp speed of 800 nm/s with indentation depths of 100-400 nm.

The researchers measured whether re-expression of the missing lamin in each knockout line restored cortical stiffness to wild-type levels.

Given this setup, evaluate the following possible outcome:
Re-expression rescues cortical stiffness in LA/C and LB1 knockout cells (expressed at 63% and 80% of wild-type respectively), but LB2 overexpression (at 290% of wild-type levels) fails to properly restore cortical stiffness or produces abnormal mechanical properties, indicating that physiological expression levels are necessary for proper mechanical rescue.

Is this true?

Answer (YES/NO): NO